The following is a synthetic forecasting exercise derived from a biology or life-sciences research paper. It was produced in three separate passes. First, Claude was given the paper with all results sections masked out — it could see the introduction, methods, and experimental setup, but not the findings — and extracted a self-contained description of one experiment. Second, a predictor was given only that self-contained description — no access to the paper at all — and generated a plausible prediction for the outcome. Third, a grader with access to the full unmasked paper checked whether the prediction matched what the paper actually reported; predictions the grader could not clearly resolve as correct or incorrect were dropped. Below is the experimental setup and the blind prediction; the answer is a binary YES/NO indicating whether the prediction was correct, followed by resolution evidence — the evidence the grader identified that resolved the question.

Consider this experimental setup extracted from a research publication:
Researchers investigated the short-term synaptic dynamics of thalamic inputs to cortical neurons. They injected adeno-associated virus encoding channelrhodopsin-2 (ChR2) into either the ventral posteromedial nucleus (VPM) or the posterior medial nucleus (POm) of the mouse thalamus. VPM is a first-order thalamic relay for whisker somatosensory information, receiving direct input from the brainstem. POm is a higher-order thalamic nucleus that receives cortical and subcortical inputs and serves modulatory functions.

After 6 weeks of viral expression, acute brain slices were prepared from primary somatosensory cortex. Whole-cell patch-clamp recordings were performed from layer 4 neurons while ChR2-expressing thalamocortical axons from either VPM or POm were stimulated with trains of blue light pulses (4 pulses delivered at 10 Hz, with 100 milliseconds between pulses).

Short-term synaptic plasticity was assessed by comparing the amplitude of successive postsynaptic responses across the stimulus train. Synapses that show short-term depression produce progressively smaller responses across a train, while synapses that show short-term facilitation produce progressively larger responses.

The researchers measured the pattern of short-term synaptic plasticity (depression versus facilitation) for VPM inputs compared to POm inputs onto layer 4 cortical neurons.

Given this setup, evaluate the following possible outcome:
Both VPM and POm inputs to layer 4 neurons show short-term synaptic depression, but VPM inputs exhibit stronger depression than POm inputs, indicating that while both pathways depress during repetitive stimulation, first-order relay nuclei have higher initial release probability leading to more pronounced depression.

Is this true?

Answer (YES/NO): NO